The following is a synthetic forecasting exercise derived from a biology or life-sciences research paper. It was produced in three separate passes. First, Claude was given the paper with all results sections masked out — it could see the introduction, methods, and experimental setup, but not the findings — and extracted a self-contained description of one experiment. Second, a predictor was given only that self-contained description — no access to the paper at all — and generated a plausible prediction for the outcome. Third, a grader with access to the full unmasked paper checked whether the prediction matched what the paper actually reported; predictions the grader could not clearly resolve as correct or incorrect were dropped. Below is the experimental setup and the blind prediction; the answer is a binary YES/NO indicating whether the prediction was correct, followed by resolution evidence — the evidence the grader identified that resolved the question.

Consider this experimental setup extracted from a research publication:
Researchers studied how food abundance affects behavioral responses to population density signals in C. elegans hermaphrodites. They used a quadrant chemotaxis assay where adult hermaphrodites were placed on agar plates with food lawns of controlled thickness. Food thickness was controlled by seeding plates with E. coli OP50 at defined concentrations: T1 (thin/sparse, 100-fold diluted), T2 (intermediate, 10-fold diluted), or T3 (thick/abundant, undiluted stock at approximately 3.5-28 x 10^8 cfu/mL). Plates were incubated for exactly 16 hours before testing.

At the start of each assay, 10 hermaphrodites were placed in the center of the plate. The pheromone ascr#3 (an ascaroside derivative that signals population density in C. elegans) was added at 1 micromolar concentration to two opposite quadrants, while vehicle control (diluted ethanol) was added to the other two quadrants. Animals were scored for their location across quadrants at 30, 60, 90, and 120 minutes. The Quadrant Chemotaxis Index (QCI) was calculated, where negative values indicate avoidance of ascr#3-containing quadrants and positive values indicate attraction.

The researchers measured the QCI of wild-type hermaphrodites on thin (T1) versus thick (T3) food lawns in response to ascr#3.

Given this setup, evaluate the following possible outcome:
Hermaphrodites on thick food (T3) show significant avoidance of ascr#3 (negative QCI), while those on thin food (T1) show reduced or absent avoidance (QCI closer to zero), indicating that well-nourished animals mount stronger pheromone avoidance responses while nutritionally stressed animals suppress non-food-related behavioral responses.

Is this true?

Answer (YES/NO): NO